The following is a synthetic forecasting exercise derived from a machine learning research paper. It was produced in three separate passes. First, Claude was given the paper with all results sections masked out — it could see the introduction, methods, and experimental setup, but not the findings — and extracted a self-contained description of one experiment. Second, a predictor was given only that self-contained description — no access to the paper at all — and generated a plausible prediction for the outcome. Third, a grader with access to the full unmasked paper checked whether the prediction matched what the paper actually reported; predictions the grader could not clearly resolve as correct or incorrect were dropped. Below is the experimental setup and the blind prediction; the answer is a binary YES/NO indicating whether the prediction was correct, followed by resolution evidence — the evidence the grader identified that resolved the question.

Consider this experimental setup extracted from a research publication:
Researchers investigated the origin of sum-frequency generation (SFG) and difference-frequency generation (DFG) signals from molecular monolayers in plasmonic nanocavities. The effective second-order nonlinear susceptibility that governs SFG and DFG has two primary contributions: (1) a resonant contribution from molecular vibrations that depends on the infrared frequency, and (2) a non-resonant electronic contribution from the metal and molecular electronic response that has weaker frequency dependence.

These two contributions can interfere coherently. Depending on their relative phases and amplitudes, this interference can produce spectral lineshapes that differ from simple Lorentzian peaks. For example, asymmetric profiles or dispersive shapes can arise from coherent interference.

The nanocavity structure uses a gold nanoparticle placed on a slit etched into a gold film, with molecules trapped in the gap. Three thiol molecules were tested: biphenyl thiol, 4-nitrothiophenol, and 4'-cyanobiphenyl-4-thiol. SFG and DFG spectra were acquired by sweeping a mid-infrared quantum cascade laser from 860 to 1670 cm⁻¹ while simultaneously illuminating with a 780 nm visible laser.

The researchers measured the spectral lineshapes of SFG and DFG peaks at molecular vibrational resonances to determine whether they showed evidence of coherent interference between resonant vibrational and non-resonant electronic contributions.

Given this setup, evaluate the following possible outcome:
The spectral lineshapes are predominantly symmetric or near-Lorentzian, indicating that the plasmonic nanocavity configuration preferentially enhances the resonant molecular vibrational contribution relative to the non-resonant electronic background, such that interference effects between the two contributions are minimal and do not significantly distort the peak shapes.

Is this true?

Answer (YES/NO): NO